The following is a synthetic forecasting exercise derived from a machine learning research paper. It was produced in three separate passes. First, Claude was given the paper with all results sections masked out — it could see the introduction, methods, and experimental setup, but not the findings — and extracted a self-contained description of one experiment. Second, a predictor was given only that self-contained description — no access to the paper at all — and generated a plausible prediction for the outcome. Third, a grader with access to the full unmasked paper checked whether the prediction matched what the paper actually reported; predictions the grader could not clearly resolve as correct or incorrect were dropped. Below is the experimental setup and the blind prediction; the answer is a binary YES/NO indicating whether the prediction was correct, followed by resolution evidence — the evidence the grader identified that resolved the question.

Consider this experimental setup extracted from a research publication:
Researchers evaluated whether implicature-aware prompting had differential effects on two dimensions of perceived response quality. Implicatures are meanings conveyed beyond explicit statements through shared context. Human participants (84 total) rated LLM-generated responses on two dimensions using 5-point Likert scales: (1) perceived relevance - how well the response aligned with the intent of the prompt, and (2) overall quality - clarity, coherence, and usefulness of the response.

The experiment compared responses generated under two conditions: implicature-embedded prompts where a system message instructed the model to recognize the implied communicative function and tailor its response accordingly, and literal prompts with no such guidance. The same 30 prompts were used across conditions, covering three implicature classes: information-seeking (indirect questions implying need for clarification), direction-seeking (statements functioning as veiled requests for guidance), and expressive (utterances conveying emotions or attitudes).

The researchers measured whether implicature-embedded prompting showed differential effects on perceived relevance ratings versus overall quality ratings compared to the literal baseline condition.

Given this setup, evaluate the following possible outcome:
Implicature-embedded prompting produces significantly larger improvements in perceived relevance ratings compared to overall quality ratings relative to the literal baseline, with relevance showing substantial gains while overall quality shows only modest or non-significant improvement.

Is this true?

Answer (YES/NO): NO